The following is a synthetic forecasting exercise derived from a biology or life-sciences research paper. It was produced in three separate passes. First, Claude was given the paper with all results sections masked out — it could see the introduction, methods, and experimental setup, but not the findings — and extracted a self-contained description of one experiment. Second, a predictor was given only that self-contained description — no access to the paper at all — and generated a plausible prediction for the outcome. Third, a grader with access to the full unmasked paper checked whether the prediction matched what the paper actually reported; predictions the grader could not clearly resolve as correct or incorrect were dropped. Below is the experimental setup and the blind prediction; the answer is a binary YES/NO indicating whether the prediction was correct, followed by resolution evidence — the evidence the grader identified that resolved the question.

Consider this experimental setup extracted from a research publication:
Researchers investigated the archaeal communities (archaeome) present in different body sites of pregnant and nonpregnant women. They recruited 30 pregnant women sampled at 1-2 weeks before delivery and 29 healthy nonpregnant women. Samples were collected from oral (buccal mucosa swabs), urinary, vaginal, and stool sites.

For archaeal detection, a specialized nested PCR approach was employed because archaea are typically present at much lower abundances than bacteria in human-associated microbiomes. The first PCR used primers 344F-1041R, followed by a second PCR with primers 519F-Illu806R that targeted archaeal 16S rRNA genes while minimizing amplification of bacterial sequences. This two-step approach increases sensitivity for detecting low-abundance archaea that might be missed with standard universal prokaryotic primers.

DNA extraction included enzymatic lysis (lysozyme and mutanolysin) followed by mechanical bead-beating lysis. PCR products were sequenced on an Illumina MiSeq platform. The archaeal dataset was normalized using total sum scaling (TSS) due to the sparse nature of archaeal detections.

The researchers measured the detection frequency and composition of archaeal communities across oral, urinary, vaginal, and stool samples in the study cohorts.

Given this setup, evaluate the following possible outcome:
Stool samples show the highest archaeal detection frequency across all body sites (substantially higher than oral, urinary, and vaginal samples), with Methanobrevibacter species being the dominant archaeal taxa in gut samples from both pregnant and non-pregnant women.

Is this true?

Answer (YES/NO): YES